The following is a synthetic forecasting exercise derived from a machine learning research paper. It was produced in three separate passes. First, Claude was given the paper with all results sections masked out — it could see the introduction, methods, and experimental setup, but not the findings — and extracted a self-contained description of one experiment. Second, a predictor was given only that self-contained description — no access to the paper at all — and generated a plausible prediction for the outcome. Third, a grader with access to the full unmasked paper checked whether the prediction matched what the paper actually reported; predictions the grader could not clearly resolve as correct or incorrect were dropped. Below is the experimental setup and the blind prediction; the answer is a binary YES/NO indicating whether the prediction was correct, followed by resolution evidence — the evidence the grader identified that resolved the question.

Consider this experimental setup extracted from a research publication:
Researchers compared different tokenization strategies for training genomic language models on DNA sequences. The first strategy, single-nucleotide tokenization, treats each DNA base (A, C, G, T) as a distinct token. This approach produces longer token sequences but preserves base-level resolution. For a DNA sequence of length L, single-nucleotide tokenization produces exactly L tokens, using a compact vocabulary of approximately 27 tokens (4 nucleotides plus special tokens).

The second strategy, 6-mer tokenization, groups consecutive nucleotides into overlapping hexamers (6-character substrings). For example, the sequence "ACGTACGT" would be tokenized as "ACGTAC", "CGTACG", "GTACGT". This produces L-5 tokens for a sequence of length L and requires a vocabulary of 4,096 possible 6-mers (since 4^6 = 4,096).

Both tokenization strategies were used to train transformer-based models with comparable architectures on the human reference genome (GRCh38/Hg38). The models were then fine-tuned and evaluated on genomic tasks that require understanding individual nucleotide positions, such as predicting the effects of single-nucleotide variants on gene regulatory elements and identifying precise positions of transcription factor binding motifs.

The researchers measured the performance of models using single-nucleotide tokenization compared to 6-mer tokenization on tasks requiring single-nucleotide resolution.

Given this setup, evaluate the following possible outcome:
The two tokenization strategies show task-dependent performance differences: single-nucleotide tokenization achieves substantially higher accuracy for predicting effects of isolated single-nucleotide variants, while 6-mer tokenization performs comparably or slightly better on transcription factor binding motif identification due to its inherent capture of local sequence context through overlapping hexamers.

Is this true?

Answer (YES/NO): NO